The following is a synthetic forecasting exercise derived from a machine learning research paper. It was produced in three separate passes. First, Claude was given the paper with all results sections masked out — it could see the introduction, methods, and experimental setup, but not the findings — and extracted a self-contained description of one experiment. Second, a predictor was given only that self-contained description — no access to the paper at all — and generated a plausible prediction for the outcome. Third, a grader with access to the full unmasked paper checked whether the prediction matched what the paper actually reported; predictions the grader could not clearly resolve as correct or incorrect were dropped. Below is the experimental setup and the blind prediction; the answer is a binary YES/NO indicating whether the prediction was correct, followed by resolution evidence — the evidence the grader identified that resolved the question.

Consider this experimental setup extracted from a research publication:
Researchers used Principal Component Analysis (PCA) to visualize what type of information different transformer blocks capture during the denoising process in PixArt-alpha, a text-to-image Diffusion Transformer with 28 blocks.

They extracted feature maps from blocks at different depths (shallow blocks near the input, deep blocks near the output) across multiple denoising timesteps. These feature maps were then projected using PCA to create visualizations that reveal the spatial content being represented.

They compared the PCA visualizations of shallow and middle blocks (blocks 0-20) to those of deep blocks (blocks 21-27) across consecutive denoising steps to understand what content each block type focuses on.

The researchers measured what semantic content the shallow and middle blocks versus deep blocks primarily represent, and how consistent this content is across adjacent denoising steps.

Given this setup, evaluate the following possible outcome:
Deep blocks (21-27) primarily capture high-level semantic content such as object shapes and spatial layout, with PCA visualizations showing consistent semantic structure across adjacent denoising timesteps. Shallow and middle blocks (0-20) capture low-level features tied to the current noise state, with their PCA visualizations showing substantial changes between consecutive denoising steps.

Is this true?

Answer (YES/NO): NO